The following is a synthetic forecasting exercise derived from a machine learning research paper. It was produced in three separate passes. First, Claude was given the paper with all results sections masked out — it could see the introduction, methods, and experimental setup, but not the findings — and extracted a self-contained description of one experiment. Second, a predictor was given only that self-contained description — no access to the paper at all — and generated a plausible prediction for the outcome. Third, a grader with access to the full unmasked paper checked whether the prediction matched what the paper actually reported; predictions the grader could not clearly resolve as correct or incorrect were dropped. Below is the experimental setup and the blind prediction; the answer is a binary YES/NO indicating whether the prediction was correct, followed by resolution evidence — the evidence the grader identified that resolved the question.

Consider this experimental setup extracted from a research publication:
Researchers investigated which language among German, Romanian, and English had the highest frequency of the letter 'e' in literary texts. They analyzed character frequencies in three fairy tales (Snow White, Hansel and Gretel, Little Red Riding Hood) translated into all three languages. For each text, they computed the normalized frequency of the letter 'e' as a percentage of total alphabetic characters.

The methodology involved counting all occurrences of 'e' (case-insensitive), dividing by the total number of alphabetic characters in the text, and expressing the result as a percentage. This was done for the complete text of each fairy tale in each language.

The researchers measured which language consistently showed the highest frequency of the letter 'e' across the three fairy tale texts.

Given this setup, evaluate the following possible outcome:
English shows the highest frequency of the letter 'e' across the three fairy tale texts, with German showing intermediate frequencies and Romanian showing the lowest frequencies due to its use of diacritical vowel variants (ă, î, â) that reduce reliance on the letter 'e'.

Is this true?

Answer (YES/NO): NO